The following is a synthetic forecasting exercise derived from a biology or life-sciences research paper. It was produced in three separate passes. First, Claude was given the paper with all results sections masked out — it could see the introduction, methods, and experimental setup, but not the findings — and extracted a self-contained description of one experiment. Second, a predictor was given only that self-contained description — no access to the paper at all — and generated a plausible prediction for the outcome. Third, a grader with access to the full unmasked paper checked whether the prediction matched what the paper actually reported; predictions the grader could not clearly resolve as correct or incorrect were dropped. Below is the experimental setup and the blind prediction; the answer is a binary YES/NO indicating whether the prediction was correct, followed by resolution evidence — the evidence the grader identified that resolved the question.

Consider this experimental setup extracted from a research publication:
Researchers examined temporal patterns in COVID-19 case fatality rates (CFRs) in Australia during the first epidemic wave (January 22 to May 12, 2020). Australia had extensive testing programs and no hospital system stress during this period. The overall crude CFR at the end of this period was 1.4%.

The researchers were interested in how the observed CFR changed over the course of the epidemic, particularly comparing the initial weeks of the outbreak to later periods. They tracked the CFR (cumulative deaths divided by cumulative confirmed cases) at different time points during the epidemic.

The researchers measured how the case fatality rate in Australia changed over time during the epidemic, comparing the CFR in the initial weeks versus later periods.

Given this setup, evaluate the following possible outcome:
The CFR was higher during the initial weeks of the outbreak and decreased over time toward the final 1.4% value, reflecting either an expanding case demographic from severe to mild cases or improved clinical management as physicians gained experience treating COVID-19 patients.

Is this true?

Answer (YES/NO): YES